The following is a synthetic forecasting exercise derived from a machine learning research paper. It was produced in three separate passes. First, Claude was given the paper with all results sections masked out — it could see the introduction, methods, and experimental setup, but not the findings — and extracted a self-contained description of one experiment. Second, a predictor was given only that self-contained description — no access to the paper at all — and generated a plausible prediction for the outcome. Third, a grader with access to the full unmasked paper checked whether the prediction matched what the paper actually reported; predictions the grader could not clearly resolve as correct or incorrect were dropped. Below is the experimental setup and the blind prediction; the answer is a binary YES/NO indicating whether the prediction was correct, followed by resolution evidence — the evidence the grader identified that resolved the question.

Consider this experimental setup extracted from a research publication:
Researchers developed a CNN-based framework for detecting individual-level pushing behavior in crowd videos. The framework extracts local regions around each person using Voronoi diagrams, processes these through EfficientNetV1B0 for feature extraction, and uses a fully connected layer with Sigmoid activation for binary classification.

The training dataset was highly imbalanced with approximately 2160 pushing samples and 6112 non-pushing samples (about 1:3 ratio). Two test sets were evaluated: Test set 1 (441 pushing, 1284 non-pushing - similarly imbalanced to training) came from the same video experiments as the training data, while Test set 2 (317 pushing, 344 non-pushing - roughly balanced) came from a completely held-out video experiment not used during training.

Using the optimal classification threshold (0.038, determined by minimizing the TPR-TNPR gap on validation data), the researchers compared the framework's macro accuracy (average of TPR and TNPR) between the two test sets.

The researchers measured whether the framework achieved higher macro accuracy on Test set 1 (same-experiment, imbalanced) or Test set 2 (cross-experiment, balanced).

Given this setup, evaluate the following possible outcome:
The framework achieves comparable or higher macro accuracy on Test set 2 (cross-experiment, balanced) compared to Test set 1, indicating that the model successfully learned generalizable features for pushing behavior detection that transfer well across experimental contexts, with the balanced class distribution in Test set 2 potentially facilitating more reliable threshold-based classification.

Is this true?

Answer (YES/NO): NO